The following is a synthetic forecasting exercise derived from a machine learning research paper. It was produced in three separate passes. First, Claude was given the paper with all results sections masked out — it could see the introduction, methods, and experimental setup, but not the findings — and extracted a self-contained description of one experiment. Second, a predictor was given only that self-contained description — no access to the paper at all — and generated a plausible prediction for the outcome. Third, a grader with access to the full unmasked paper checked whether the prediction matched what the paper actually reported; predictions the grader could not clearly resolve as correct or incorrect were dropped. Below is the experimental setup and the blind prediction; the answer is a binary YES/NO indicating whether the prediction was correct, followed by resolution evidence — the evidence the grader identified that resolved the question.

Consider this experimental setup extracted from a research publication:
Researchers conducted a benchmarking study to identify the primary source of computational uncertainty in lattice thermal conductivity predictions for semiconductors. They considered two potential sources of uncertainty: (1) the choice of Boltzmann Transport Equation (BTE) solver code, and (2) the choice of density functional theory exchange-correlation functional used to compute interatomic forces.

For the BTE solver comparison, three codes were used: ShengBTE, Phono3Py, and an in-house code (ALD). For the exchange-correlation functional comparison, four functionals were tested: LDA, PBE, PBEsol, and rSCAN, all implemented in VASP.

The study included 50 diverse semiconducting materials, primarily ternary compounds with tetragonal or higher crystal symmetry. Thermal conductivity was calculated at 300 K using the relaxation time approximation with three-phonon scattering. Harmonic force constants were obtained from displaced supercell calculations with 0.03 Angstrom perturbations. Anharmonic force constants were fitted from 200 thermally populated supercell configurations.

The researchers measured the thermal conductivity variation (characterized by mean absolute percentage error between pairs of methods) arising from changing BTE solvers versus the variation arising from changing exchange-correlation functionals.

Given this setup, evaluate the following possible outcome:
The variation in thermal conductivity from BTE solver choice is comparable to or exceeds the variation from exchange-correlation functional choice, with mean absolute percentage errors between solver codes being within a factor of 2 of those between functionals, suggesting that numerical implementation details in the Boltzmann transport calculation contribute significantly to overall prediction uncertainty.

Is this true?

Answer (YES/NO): NO